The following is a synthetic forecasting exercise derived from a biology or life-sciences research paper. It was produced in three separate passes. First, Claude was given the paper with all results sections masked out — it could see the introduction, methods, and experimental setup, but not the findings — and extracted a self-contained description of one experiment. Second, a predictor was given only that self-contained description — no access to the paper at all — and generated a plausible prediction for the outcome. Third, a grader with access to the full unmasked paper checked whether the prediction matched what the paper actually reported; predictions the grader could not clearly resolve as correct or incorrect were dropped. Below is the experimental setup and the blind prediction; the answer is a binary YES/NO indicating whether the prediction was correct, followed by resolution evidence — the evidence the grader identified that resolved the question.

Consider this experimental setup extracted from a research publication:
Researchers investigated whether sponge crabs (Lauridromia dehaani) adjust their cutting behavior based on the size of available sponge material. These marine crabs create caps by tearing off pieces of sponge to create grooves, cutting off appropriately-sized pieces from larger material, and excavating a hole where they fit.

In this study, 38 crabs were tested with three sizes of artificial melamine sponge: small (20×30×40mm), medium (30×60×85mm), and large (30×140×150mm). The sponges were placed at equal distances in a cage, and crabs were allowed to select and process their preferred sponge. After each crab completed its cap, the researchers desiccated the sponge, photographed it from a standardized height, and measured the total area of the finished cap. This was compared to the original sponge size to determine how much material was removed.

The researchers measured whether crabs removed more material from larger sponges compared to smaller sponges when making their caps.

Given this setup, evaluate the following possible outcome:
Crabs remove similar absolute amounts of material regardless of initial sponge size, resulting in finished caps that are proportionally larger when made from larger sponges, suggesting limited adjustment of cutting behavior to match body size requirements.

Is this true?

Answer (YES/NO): NO